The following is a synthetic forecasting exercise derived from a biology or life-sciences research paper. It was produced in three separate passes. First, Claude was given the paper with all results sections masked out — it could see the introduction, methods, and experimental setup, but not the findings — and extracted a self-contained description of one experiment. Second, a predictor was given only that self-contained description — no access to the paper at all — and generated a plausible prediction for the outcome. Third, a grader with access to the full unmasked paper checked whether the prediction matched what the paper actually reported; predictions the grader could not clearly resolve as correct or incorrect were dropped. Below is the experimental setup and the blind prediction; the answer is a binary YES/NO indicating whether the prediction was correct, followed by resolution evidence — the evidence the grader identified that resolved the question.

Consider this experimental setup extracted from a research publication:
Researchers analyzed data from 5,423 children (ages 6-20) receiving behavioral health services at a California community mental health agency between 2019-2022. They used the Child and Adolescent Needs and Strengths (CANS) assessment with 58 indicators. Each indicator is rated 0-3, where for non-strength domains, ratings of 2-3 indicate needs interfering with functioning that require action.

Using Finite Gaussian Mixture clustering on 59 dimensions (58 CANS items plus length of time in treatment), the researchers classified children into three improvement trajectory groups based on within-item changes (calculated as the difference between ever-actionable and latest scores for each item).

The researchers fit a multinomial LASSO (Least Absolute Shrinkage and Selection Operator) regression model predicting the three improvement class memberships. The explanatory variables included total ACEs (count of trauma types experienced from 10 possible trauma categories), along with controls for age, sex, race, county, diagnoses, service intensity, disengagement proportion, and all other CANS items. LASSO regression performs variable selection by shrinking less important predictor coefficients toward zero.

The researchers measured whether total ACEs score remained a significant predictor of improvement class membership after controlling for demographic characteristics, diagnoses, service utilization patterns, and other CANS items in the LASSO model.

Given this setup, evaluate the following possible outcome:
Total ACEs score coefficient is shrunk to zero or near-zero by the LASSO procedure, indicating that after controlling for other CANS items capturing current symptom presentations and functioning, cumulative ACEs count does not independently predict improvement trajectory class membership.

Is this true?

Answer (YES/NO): NO